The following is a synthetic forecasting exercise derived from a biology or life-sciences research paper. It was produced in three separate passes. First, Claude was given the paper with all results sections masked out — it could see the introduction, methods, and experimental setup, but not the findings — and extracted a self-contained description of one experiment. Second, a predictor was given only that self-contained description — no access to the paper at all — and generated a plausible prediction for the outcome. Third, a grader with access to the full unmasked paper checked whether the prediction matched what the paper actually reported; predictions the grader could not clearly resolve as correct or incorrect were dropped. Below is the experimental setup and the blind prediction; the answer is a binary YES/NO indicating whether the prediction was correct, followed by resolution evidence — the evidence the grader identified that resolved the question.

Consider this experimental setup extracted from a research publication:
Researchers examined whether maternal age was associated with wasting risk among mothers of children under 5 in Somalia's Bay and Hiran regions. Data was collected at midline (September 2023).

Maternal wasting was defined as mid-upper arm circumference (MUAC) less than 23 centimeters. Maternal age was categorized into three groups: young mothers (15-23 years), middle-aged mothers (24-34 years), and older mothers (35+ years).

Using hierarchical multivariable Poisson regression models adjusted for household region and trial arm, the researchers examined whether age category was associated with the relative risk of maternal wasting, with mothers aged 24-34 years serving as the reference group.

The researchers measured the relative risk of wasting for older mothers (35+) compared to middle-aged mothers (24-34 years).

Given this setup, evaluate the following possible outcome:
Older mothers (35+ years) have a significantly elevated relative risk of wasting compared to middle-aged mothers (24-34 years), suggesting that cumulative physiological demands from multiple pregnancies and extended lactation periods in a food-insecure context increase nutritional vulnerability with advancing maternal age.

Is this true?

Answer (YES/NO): NO